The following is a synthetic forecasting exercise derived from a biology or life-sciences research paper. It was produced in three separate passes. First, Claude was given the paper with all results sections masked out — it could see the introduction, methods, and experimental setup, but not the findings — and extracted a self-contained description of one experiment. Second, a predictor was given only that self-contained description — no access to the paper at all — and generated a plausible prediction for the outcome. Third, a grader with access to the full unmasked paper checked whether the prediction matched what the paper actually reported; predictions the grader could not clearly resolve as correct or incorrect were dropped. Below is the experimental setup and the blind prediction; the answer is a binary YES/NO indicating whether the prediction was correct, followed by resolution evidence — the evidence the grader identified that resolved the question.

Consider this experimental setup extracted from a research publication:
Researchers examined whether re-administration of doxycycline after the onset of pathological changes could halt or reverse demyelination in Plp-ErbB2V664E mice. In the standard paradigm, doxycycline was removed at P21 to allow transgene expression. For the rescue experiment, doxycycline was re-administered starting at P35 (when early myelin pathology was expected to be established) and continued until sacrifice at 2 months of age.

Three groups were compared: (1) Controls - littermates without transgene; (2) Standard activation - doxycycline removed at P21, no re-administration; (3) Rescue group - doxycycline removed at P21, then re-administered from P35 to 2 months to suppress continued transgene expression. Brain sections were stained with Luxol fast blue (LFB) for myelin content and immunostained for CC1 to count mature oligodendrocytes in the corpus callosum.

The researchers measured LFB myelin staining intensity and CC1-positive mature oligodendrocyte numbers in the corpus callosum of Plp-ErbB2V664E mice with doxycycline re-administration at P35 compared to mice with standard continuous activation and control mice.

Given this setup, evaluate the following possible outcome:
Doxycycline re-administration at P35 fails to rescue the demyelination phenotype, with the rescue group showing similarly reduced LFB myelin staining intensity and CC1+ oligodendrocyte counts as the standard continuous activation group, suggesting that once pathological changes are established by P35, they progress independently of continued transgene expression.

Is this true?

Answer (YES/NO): YES